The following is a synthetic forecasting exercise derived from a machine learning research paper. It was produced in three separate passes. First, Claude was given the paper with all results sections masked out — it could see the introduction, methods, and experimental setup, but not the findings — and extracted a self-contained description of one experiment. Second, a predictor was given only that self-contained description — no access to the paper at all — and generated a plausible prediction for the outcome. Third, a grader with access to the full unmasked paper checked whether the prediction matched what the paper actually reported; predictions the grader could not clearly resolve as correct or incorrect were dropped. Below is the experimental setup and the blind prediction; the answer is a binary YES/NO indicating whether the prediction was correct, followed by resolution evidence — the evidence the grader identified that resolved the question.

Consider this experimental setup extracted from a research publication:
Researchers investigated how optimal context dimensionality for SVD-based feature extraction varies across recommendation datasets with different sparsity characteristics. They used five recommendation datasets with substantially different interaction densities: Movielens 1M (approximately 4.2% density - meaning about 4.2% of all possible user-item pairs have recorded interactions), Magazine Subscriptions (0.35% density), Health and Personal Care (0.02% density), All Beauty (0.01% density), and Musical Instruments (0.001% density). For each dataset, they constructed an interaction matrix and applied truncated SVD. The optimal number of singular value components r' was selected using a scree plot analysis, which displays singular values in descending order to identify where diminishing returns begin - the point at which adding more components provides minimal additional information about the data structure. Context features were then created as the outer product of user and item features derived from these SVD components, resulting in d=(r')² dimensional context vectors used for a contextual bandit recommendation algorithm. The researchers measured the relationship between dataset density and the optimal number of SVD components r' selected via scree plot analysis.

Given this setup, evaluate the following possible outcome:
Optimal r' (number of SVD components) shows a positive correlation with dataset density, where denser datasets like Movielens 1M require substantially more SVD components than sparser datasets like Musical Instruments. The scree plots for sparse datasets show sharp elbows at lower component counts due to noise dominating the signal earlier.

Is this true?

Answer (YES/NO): NO